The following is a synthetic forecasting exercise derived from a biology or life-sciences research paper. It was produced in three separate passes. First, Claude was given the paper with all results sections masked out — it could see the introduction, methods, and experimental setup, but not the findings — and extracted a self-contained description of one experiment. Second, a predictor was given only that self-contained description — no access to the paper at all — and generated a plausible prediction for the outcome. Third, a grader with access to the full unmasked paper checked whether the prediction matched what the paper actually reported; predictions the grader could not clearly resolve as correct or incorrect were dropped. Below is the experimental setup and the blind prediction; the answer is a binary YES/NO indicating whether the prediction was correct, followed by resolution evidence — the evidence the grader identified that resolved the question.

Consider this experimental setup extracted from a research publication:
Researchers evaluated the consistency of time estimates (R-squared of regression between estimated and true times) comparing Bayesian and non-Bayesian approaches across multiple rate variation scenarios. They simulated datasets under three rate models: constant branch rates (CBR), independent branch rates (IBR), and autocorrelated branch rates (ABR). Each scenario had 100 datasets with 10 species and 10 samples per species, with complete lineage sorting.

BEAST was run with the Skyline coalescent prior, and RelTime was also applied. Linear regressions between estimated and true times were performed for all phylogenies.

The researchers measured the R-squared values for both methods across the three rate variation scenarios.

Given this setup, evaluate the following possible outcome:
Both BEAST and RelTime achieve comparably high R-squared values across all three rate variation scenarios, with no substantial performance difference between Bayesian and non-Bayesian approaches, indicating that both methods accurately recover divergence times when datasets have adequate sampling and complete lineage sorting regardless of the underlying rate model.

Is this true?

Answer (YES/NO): YES